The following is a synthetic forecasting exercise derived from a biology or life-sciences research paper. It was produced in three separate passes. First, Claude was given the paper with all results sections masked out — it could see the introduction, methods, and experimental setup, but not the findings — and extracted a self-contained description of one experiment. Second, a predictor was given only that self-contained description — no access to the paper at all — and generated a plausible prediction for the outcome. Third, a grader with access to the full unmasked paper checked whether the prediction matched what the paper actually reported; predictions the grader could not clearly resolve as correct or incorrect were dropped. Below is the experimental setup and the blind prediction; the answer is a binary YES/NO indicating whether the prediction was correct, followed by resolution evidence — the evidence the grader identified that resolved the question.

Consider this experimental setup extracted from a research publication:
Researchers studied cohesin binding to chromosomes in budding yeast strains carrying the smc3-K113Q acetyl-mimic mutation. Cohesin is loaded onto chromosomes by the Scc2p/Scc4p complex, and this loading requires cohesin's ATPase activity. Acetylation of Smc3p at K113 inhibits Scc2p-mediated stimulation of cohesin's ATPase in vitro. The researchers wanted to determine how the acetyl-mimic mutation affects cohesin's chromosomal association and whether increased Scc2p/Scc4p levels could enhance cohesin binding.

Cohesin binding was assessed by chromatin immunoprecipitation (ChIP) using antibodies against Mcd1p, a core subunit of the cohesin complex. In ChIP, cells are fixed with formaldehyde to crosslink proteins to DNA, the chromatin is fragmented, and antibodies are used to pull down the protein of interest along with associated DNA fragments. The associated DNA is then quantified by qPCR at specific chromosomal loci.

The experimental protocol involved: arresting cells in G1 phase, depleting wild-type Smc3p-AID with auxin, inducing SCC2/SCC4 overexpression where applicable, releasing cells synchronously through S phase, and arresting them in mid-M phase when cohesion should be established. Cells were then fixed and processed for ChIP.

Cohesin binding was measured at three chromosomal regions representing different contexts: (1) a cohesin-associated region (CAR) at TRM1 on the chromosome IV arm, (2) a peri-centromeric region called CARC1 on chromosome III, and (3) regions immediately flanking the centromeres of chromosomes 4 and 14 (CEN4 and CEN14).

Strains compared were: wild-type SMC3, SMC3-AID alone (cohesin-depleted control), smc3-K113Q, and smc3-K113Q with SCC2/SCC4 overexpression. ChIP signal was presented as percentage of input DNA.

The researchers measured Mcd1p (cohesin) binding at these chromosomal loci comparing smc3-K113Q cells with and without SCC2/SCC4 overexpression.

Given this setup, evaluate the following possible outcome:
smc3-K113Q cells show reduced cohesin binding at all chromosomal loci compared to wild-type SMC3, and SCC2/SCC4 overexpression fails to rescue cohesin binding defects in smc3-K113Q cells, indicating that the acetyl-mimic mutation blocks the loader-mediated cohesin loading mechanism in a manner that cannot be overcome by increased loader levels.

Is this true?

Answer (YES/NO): YES